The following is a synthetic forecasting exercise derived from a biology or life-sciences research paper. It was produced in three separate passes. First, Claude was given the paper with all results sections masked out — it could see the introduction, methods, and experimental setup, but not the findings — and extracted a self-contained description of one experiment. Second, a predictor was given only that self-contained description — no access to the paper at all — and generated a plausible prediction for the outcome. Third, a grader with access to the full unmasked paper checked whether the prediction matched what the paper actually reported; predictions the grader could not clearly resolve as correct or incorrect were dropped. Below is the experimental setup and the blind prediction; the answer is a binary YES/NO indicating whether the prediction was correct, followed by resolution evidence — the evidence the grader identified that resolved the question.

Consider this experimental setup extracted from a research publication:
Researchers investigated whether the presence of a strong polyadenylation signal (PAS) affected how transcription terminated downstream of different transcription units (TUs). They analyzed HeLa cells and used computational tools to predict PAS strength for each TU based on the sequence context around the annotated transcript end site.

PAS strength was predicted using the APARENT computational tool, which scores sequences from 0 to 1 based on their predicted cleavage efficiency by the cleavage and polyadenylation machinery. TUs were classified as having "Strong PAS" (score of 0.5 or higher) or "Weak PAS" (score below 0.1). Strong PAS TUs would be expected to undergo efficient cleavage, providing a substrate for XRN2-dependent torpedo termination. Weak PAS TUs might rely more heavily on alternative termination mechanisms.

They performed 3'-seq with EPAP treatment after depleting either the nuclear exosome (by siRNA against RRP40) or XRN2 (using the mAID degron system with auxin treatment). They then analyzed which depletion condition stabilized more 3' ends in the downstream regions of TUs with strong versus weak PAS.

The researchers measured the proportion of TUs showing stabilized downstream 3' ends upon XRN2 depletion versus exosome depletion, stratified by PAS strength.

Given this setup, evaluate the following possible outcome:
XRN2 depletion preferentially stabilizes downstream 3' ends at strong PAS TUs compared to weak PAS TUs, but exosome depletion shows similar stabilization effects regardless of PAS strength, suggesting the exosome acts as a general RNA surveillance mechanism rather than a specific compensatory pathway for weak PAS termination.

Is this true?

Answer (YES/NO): NO